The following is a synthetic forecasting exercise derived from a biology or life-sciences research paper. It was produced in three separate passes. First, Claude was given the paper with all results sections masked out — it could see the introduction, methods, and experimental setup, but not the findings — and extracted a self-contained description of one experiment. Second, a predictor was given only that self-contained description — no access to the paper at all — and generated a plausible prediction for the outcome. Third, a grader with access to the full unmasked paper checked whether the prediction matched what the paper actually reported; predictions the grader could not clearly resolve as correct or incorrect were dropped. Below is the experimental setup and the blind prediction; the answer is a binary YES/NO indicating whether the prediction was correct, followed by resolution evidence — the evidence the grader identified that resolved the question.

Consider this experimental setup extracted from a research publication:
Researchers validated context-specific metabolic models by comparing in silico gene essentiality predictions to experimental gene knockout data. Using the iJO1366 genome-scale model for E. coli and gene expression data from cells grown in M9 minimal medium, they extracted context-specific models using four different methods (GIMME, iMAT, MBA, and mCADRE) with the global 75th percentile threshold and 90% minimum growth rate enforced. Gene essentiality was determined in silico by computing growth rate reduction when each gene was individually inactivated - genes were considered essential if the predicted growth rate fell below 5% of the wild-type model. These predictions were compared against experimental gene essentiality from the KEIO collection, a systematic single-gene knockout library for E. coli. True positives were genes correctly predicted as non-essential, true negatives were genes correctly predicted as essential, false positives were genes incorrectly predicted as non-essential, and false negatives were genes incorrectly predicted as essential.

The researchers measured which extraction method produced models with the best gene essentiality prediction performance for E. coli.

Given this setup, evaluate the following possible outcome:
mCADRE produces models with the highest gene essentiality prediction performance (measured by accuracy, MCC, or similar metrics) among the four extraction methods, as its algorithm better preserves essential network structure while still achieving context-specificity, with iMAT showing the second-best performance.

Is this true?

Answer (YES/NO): NO